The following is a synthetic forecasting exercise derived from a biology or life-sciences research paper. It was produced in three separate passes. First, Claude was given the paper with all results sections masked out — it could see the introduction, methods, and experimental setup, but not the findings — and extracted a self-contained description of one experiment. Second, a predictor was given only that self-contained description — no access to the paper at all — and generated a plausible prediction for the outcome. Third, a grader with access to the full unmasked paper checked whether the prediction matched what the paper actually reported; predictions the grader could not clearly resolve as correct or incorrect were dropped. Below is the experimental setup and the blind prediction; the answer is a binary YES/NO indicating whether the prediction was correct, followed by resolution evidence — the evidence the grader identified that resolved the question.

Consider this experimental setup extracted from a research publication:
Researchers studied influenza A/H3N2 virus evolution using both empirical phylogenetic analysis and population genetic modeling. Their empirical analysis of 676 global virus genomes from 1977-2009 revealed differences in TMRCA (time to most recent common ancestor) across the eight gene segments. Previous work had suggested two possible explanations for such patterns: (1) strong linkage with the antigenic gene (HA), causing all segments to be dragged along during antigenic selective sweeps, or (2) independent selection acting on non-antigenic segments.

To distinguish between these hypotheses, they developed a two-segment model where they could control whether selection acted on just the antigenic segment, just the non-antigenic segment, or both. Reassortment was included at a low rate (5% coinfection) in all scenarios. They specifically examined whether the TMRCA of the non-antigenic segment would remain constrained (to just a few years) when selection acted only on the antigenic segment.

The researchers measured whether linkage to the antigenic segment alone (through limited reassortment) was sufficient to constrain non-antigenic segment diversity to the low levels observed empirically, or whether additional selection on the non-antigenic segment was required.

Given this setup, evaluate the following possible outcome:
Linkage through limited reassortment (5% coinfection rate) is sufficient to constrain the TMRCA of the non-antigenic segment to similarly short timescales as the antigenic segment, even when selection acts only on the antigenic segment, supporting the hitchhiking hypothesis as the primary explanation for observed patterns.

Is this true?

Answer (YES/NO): NO